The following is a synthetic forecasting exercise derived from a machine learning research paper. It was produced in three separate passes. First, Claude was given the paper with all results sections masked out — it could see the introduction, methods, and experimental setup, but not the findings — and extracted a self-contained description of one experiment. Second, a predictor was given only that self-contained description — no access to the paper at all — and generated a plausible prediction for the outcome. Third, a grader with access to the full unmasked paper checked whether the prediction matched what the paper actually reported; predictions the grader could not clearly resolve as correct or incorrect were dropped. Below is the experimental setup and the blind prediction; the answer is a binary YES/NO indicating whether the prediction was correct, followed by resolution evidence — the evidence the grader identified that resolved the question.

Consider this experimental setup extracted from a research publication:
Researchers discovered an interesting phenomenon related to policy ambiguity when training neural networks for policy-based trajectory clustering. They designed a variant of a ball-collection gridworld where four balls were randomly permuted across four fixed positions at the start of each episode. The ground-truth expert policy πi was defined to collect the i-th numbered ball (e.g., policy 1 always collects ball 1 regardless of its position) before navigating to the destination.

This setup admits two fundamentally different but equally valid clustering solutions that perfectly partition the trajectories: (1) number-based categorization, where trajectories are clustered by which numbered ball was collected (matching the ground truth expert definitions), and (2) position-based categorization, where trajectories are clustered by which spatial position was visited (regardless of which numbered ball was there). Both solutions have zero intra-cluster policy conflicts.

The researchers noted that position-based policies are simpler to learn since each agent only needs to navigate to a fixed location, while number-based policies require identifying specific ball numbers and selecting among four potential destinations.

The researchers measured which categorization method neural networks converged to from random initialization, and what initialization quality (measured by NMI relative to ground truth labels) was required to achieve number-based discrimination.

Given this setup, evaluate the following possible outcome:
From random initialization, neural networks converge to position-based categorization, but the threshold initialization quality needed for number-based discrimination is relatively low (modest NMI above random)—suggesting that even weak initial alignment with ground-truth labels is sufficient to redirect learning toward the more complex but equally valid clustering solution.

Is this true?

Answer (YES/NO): NO